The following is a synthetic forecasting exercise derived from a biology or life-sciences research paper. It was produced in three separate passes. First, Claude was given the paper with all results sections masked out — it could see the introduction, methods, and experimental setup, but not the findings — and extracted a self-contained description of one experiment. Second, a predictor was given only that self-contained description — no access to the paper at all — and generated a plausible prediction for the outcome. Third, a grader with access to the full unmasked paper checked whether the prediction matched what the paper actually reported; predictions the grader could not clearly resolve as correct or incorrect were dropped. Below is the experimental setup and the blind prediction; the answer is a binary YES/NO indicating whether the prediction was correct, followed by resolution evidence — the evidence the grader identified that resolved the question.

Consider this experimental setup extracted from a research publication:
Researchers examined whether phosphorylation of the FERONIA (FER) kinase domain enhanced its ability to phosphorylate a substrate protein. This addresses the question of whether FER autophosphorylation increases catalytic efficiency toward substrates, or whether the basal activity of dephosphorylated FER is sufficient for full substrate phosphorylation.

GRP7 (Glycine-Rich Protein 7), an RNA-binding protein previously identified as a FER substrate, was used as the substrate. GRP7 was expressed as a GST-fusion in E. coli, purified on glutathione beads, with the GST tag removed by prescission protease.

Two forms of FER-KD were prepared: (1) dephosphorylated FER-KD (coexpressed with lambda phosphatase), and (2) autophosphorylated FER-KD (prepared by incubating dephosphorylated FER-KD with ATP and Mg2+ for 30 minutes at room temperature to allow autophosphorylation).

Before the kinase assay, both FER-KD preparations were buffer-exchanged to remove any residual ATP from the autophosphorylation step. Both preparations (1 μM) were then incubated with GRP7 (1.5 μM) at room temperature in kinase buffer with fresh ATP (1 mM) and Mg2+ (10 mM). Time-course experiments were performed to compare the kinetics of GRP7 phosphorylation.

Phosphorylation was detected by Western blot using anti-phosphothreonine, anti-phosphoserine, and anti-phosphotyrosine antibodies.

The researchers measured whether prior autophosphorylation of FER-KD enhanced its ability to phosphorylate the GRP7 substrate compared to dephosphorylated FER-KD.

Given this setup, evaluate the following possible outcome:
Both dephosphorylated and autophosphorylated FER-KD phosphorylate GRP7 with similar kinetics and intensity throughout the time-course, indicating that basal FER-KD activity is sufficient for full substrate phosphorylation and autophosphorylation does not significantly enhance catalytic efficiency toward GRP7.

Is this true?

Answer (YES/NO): NO